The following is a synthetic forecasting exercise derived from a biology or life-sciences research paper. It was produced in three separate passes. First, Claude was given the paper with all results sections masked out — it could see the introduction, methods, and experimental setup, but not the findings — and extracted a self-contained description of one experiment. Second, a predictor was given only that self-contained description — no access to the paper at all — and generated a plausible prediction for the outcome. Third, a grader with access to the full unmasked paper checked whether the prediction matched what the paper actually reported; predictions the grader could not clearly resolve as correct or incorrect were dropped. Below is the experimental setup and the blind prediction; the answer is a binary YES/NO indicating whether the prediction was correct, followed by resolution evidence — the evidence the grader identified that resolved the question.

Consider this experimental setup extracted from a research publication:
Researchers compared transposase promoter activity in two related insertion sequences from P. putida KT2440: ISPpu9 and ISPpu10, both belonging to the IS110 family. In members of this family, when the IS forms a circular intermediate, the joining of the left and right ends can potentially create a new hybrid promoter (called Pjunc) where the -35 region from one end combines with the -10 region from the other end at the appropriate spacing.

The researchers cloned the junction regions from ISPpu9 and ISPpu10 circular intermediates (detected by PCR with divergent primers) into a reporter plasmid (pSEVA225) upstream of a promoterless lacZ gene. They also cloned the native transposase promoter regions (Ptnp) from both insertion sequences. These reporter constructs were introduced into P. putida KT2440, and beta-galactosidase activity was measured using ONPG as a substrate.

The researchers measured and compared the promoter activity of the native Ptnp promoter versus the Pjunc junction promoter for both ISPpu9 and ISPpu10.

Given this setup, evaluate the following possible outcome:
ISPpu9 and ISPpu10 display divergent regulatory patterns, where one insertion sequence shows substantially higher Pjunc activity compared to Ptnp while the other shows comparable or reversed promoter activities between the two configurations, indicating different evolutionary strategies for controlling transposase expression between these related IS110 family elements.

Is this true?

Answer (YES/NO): YES